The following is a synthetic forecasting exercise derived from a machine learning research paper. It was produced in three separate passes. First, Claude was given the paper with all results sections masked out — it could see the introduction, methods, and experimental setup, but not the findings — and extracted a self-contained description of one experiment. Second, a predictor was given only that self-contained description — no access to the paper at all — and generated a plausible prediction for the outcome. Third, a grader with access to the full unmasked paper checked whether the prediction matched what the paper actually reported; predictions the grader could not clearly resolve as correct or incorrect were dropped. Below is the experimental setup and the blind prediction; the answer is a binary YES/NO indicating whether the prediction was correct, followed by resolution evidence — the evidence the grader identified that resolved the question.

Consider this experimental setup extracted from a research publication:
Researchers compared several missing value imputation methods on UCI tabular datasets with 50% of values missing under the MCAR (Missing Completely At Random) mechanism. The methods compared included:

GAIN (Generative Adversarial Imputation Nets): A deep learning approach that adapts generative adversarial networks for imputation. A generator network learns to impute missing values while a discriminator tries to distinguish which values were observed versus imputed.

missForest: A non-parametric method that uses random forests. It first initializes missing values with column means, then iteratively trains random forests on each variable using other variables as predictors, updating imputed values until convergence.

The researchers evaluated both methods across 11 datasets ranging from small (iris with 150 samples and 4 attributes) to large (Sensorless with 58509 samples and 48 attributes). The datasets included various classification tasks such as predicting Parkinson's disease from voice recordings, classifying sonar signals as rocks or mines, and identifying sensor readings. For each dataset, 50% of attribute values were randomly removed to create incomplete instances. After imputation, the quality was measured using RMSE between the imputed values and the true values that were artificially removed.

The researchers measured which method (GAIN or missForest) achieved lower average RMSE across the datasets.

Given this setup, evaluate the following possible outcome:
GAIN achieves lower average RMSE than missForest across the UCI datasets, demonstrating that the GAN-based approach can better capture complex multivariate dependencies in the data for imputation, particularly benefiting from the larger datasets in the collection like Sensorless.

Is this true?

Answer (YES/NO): NO